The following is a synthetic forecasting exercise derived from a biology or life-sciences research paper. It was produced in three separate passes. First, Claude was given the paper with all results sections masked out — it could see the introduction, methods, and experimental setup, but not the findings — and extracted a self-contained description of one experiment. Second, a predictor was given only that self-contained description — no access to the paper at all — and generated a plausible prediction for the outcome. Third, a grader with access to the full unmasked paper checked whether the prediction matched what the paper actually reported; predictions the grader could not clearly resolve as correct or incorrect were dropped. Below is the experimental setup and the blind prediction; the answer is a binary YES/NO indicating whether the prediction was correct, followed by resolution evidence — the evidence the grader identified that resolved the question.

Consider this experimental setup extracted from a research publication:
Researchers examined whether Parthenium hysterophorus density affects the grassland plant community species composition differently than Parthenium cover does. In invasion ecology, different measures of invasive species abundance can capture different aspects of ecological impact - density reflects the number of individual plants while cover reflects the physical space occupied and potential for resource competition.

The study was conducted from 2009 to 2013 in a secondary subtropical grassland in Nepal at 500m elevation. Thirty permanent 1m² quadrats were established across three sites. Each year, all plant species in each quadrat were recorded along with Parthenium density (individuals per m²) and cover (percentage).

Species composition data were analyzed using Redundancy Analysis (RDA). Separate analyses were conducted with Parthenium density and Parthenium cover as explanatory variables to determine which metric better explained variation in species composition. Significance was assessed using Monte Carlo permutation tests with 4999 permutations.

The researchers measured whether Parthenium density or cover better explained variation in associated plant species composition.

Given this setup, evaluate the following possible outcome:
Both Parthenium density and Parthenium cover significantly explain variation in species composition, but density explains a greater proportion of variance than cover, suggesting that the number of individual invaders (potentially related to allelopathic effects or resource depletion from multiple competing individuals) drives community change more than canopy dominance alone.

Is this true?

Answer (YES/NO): NO